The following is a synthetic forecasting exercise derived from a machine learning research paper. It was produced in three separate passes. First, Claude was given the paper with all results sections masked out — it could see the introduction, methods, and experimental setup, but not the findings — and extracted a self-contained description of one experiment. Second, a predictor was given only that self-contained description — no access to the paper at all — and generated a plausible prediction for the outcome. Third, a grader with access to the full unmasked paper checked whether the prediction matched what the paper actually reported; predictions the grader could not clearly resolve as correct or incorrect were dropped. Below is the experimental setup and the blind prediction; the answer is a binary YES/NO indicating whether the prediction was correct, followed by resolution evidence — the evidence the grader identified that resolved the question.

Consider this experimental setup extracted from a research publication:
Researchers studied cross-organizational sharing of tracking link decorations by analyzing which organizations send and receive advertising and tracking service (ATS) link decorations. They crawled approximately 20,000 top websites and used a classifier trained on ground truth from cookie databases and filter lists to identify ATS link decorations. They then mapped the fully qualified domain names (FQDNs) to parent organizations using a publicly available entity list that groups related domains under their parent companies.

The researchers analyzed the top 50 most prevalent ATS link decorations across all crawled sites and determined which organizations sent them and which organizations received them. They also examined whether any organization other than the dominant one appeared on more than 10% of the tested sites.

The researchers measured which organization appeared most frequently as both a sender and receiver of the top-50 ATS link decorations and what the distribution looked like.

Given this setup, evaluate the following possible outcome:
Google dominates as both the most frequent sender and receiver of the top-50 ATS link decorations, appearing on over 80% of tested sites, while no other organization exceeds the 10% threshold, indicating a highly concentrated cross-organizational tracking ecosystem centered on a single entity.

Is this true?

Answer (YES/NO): NO